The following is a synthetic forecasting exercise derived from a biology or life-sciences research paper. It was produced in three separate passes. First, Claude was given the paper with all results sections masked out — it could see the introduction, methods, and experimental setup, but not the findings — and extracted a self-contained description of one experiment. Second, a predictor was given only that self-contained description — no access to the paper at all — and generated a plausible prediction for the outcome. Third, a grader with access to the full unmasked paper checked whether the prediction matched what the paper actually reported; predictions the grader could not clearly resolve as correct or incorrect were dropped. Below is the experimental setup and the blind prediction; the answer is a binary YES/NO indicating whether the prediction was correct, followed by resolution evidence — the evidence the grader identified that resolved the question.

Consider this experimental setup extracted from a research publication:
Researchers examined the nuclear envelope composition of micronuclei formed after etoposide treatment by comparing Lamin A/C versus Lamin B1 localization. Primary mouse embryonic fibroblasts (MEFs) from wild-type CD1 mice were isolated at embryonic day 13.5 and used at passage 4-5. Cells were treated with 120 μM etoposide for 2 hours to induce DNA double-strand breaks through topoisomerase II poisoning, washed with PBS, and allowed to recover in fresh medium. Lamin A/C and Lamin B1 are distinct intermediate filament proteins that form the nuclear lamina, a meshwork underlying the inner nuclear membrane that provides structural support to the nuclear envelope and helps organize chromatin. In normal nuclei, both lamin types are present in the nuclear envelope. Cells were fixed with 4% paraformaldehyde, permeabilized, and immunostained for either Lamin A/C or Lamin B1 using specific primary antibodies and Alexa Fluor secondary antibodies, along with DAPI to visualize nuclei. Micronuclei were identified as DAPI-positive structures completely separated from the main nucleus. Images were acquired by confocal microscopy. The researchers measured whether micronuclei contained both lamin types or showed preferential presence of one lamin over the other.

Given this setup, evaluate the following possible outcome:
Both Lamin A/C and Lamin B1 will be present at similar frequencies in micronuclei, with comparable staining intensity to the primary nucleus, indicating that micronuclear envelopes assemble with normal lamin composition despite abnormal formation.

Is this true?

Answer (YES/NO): NO